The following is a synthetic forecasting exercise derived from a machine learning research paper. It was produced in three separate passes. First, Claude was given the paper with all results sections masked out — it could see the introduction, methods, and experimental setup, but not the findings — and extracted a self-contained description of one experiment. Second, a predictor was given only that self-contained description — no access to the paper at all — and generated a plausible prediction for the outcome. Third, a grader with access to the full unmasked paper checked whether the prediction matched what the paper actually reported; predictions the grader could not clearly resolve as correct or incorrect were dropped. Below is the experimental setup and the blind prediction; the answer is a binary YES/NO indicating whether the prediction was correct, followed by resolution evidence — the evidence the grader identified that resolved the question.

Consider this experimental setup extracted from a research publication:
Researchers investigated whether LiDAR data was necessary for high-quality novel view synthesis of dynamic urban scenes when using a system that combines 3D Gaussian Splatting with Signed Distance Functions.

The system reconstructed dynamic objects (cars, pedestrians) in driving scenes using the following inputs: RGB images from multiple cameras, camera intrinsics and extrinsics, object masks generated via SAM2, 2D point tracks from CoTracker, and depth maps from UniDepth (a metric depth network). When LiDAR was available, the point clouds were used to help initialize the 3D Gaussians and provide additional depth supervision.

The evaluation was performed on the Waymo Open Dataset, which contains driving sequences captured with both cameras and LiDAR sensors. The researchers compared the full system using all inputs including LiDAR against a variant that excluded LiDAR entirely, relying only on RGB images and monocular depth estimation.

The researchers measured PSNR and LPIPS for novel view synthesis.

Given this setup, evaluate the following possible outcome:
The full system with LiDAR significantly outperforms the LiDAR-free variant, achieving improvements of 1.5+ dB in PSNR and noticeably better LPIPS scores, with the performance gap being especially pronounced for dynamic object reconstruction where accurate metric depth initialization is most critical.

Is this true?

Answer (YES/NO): NO